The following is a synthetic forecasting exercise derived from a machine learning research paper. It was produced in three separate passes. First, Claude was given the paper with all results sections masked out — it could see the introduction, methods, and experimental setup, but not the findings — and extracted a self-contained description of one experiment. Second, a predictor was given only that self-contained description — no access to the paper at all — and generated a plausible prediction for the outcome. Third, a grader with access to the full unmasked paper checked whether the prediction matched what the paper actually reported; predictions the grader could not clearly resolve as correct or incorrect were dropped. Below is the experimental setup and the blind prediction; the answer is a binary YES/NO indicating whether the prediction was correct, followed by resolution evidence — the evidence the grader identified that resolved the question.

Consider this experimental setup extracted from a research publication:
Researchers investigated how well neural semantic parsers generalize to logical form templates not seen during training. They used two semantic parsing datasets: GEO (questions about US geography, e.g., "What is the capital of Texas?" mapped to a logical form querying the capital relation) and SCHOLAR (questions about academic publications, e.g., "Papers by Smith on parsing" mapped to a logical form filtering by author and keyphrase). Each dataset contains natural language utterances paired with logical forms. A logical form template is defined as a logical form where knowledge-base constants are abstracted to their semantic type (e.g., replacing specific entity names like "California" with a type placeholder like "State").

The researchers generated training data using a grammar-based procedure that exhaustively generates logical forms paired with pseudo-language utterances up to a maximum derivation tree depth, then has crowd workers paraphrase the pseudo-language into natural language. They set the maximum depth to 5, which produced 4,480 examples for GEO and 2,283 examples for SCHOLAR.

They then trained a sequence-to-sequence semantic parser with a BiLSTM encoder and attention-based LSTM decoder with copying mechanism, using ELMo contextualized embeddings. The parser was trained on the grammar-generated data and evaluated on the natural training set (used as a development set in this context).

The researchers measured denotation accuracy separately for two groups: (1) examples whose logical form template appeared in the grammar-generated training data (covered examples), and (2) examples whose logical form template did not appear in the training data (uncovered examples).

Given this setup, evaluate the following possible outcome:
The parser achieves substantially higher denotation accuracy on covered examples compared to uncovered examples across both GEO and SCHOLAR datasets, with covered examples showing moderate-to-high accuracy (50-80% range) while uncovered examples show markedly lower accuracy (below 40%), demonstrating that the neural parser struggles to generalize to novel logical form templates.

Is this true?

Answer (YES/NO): YES